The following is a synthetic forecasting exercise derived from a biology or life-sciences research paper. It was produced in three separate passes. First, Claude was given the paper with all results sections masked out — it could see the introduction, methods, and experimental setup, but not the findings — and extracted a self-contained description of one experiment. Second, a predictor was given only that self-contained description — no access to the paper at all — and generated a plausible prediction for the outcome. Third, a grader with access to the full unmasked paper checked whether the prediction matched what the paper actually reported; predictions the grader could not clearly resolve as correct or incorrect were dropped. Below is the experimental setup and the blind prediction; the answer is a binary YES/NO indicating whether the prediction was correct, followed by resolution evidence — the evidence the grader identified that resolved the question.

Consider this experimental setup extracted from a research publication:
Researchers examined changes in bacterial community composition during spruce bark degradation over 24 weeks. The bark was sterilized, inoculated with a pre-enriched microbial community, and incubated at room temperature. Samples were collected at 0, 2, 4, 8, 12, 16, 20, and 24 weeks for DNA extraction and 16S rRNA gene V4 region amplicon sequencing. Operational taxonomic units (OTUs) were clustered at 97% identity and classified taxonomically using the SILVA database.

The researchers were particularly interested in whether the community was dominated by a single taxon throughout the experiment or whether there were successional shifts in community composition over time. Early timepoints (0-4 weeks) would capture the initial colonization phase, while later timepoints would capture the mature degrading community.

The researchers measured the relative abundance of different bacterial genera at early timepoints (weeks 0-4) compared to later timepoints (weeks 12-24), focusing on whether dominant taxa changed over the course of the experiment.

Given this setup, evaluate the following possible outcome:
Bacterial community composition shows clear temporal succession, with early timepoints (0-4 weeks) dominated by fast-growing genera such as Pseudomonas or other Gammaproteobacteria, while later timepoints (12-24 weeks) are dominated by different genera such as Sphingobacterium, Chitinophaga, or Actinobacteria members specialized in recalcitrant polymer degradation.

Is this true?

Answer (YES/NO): NO